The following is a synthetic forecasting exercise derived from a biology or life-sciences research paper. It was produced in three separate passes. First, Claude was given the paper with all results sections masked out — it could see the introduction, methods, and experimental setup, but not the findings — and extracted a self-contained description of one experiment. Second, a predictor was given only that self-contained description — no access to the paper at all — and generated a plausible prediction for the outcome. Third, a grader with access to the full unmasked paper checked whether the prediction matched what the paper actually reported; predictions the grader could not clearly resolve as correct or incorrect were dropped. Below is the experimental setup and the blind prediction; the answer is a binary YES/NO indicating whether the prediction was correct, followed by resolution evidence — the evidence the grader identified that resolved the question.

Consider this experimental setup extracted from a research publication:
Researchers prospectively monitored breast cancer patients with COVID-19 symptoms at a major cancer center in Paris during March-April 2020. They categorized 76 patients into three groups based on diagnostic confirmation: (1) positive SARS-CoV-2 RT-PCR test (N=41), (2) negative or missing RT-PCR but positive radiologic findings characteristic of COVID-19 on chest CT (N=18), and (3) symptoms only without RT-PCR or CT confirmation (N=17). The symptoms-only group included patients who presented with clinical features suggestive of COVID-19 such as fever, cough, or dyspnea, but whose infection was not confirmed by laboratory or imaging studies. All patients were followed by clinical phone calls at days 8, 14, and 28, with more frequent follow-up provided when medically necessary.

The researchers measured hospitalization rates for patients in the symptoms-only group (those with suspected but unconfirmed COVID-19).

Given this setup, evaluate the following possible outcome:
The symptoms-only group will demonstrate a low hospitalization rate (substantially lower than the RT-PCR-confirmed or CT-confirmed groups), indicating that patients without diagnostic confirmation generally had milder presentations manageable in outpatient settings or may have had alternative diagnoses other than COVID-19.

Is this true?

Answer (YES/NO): YES